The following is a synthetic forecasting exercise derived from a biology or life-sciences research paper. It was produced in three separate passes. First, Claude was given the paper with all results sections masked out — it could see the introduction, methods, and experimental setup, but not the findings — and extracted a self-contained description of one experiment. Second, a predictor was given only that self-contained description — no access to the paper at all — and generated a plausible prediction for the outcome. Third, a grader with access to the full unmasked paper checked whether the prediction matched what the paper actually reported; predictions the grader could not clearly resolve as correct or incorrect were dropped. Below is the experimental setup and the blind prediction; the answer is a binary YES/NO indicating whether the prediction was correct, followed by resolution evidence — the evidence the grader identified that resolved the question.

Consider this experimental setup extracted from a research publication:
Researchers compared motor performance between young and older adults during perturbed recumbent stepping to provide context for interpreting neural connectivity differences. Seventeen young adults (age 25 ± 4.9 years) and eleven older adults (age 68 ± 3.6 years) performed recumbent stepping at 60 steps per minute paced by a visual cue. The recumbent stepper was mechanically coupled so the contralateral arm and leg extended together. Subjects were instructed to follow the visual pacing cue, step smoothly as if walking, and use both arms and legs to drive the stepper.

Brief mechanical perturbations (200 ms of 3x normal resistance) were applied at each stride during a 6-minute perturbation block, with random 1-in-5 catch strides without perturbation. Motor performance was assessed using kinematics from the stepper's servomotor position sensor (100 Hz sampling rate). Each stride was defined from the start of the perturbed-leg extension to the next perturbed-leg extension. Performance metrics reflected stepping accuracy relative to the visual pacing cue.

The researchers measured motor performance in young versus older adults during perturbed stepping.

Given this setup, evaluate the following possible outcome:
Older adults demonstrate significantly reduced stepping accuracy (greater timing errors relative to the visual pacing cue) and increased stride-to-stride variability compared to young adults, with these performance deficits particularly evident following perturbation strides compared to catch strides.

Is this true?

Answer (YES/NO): NO